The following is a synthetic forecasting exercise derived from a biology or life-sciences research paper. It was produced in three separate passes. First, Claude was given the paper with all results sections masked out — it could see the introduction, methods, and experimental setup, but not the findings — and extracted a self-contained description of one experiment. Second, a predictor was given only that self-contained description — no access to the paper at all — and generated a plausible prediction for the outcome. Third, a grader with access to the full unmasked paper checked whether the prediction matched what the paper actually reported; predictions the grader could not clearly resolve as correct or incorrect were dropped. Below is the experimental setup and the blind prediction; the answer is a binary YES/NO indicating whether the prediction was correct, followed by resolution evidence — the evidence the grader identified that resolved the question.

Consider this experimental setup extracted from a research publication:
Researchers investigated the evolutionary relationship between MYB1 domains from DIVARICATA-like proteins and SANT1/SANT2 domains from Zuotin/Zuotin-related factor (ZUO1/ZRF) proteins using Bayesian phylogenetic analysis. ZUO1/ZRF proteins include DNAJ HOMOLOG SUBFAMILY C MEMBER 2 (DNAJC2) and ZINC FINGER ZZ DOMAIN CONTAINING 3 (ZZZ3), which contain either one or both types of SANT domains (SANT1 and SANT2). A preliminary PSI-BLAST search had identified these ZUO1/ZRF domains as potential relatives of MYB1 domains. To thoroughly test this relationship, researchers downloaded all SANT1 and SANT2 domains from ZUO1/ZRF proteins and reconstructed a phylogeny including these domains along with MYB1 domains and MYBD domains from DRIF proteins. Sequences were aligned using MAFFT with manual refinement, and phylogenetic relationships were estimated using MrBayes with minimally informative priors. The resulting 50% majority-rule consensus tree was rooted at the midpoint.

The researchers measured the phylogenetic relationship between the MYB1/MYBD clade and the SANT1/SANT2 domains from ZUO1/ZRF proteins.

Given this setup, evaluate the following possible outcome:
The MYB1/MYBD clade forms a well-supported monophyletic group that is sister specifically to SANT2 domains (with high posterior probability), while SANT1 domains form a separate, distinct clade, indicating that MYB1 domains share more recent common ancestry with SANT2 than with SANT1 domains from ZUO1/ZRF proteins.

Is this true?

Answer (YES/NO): NO